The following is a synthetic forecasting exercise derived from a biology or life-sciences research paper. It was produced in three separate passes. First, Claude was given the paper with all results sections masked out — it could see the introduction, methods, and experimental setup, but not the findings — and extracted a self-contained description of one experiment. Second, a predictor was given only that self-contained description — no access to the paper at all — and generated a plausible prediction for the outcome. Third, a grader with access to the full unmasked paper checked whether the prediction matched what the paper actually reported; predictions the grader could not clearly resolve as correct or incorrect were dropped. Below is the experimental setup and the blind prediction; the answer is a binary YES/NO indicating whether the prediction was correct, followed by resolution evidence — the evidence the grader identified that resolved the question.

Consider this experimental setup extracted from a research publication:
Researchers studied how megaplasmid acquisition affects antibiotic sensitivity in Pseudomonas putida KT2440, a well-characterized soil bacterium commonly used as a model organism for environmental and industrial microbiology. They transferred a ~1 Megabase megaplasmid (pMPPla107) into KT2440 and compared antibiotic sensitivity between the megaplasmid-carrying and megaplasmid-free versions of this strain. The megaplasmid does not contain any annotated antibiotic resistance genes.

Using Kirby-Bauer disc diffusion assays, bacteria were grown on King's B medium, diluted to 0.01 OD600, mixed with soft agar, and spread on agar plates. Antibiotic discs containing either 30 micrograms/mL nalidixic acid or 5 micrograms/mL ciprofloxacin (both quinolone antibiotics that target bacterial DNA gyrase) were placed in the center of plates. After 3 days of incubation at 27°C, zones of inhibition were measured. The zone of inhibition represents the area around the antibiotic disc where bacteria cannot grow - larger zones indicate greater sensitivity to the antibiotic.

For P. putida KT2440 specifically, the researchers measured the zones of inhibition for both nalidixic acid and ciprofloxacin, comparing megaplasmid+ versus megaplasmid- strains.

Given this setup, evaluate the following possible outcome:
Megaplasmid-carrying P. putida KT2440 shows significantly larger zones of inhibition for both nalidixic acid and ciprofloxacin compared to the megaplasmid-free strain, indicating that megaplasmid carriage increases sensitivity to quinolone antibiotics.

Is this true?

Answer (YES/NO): NO